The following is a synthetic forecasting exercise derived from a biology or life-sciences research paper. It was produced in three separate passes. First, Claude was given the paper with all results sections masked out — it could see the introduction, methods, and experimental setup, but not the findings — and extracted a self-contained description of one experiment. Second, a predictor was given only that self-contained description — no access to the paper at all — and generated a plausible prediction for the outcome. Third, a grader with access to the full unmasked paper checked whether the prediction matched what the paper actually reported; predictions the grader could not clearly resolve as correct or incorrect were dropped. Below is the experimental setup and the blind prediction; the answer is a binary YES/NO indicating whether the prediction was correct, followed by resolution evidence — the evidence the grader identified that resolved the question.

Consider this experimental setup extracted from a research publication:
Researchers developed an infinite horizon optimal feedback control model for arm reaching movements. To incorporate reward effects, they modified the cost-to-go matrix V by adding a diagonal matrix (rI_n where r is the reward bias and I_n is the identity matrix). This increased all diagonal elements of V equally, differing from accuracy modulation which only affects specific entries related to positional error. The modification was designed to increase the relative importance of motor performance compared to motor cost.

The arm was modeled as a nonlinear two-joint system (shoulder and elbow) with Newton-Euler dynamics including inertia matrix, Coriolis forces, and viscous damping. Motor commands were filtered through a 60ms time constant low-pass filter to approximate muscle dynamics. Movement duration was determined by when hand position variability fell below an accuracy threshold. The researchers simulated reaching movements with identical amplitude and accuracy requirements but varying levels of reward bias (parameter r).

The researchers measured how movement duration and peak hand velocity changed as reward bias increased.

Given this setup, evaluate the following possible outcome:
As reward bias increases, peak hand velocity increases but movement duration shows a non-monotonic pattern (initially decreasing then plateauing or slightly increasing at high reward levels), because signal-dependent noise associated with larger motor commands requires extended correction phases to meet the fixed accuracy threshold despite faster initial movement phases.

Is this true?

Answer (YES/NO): NO